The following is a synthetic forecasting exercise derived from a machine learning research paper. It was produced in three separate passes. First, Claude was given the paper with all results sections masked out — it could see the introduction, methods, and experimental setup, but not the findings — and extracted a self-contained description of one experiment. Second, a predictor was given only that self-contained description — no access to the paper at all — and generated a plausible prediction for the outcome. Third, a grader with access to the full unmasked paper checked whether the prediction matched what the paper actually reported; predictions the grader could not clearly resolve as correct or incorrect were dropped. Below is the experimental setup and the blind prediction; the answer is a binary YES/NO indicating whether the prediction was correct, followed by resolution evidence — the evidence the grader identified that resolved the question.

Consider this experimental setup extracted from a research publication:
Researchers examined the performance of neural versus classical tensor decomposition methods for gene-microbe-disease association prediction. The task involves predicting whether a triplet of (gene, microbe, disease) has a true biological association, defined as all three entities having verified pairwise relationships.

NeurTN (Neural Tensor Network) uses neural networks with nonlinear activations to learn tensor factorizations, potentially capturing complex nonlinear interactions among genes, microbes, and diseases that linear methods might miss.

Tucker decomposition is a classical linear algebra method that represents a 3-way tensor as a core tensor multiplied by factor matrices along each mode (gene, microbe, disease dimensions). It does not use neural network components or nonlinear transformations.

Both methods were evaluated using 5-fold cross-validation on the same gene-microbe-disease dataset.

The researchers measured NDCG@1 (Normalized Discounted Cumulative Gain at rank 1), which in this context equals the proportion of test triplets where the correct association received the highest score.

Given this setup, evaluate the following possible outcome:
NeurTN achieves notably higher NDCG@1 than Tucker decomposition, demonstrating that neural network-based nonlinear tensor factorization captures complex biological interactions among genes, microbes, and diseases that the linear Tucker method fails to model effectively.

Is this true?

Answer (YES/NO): NO